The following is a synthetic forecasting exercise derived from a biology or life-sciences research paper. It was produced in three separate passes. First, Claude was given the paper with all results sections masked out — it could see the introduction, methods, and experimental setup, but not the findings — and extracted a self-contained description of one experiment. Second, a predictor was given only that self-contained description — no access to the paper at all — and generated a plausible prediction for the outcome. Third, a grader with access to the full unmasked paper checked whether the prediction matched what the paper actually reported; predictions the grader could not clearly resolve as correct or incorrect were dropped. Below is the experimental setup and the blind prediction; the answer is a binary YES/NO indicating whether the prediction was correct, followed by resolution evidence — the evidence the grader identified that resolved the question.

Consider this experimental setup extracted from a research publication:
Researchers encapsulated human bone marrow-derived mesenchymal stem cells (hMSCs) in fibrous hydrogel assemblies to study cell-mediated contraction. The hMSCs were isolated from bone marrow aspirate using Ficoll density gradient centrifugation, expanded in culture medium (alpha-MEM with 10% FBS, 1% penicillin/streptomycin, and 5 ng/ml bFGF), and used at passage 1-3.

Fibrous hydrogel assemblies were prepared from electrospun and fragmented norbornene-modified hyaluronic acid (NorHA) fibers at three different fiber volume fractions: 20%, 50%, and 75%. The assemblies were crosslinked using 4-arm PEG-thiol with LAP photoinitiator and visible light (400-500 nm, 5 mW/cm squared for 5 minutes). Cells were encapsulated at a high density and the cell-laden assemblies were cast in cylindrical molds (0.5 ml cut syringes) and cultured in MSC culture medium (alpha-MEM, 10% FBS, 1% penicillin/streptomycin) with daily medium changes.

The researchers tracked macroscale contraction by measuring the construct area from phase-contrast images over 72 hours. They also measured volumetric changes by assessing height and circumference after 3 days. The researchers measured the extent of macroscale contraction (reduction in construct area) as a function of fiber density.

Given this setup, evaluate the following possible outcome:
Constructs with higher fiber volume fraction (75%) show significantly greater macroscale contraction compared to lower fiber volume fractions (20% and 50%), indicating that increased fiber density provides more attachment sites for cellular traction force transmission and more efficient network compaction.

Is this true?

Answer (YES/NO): NO